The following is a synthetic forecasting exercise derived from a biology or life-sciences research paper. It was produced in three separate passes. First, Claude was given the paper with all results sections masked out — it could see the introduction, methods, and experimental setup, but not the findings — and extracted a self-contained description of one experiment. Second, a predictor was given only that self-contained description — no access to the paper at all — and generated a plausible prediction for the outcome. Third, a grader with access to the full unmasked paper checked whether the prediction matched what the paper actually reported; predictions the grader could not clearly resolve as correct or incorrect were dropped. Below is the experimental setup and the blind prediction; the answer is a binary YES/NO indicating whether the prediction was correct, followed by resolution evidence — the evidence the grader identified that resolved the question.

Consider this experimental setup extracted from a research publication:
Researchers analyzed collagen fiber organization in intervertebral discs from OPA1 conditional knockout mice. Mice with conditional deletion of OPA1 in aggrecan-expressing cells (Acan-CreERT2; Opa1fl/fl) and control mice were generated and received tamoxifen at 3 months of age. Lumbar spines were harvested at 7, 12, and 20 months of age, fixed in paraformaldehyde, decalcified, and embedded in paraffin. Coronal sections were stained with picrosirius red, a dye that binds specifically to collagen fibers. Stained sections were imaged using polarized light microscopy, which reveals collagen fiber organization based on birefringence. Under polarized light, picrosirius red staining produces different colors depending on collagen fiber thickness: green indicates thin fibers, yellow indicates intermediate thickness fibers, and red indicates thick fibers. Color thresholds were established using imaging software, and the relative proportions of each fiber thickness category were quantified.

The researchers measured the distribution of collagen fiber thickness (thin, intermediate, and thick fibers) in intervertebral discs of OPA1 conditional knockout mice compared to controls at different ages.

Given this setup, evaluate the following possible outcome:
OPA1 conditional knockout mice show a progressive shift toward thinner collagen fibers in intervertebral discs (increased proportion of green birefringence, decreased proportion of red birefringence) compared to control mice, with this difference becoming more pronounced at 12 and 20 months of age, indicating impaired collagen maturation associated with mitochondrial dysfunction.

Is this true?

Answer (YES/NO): NO